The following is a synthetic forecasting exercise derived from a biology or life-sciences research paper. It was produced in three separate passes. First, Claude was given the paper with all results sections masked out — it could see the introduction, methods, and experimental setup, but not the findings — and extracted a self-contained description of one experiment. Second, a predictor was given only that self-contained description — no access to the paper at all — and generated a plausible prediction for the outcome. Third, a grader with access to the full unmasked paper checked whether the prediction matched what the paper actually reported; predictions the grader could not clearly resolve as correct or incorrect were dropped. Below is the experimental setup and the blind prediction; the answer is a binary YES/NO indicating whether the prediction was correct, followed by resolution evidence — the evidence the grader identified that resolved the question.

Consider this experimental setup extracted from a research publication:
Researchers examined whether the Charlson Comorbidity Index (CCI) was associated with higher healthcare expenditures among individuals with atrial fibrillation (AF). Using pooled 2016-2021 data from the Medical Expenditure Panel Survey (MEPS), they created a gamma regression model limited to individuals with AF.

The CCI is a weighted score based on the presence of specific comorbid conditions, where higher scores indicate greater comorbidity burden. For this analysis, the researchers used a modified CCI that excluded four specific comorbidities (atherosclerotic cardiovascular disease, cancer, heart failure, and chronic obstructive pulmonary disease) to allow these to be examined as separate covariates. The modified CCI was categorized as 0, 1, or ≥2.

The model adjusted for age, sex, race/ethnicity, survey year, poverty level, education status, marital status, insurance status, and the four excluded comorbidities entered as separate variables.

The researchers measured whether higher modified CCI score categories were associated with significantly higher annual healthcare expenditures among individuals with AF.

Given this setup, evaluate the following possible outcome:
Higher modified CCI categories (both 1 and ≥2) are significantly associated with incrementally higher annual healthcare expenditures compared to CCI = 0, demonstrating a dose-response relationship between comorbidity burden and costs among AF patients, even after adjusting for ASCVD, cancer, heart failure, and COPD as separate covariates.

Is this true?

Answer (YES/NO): YES